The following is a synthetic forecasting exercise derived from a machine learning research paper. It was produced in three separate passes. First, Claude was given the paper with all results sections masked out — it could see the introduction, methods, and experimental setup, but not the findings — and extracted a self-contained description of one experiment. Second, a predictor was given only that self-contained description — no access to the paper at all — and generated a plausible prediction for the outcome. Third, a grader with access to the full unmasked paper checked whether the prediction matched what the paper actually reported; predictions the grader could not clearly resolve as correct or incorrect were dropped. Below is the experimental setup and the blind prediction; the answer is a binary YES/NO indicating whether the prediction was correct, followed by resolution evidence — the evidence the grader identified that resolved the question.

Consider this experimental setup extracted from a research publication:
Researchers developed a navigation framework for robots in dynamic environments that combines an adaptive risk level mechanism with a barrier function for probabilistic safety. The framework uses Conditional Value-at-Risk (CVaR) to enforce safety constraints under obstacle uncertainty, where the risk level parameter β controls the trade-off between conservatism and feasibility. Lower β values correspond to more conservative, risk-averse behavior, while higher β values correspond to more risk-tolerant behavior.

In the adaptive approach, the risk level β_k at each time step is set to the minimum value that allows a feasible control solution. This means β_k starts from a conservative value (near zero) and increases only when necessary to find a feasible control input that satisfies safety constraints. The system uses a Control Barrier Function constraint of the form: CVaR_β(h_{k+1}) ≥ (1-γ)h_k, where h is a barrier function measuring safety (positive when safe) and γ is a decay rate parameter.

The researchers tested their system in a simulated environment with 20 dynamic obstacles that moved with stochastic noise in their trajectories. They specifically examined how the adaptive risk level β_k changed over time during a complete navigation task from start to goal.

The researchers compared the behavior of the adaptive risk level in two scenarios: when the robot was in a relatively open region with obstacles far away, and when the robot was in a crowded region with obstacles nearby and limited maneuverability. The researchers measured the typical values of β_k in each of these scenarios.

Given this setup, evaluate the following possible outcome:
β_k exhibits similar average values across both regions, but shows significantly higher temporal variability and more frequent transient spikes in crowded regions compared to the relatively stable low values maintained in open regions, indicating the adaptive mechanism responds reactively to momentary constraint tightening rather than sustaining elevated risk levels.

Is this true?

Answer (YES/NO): NO